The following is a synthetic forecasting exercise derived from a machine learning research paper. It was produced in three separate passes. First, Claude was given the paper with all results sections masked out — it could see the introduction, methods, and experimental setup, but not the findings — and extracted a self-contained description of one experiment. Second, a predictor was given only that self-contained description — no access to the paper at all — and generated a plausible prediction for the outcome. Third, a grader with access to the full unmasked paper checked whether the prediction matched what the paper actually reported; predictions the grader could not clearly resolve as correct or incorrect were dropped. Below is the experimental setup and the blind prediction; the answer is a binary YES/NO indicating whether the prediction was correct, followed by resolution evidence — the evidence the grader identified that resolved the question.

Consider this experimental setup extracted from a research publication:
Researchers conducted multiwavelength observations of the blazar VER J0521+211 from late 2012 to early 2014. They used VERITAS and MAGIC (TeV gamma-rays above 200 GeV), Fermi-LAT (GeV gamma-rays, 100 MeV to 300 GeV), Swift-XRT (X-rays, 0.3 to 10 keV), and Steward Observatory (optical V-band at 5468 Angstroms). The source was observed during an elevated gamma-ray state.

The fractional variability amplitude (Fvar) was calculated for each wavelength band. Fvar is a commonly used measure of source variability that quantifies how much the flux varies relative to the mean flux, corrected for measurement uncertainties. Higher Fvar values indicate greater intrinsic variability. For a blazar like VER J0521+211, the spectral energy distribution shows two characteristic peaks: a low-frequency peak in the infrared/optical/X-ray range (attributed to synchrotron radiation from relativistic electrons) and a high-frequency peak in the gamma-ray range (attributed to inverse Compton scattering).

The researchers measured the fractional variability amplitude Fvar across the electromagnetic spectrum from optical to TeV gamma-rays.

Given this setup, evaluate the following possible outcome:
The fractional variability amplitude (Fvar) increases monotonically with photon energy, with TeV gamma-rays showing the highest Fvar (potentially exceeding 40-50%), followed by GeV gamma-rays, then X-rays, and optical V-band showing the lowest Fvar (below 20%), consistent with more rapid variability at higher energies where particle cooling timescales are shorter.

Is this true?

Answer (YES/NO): NO